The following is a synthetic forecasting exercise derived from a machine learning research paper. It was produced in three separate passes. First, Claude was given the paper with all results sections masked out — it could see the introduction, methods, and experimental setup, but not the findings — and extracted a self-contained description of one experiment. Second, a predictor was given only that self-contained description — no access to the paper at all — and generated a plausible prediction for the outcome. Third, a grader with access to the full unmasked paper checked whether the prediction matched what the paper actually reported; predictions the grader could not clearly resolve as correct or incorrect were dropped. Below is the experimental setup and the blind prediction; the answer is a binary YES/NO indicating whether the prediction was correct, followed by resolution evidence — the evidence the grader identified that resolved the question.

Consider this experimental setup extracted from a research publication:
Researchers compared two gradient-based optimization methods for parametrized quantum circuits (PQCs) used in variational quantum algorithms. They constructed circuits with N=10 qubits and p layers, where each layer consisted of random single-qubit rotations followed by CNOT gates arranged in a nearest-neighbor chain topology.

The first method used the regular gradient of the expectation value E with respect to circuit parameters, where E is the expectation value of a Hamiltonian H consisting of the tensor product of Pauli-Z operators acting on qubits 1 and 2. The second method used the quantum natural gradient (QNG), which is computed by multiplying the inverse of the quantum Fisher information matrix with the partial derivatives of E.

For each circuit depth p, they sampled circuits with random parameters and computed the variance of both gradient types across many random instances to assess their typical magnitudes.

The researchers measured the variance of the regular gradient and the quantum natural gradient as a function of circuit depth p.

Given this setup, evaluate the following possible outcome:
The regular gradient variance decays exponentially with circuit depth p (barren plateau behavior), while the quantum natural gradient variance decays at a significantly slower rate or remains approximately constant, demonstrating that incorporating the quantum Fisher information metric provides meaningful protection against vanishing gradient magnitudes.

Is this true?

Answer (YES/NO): NO